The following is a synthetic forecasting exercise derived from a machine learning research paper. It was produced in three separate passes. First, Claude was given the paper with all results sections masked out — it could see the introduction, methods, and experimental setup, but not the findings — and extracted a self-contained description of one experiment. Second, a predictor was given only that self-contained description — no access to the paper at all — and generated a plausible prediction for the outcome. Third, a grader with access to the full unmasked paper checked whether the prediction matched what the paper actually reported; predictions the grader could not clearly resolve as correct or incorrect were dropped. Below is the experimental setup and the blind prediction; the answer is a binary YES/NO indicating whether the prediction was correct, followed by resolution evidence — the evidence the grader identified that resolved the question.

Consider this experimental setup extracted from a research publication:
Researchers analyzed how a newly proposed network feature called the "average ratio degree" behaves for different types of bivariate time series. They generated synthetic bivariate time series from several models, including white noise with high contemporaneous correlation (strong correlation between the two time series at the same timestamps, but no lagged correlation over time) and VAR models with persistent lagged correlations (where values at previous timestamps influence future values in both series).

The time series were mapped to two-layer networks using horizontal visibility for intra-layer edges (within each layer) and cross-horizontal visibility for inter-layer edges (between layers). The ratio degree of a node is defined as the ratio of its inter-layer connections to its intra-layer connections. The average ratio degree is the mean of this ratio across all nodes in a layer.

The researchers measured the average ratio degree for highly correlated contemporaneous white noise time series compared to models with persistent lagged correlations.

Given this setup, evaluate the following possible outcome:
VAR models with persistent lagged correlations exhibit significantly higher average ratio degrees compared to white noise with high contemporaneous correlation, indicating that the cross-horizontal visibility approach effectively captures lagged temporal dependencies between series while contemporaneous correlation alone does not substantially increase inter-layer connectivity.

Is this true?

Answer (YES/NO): NO